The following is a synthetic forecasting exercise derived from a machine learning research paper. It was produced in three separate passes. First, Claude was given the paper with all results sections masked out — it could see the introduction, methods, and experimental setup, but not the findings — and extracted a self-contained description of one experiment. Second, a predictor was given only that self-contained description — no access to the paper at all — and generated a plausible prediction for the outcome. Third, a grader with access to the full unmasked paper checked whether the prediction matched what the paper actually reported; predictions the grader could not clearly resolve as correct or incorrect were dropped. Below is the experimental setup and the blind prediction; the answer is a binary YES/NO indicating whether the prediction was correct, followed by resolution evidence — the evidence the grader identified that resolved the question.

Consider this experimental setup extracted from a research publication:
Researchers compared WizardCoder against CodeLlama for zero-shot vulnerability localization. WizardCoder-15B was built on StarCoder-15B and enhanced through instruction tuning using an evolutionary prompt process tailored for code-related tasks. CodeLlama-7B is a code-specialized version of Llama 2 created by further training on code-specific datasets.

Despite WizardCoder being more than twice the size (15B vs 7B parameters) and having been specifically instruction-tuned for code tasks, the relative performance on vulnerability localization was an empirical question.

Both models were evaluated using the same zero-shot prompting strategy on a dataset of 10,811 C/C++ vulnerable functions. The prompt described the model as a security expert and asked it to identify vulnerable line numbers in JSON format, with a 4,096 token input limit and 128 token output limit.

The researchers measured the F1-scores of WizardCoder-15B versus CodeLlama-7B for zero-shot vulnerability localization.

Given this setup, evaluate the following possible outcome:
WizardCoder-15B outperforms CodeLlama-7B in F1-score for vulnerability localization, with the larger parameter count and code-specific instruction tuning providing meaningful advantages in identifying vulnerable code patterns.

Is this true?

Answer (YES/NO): NO